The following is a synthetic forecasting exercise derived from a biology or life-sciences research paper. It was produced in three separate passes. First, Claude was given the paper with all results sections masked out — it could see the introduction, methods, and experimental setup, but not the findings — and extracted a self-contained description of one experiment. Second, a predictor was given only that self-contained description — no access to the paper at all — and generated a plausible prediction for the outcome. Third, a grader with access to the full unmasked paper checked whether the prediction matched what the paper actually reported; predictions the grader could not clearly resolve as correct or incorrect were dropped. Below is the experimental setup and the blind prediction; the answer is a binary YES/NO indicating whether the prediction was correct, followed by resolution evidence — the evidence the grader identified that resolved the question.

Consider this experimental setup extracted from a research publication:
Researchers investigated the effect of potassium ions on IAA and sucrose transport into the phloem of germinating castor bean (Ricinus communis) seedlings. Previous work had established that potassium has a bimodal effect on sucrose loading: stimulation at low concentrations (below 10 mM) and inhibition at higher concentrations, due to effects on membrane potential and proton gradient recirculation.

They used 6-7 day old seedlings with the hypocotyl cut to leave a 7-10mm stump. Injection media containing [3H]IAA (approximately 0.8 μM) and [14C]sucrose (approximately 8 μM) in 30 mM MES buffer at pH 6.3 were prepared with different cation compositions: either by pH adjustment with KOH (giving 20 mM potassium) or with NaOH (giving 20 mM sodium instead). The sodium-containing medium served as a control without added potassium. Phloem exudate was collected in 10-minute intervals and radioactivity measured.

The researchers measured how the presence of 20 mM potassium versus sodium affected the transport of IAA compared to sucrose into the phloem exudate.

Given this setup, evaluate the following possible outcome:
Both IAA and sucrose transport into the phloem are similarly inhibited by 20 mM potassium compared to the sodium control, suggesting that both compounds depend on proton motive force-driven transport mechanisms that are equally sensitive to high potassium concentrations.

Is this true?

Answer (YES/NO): NO